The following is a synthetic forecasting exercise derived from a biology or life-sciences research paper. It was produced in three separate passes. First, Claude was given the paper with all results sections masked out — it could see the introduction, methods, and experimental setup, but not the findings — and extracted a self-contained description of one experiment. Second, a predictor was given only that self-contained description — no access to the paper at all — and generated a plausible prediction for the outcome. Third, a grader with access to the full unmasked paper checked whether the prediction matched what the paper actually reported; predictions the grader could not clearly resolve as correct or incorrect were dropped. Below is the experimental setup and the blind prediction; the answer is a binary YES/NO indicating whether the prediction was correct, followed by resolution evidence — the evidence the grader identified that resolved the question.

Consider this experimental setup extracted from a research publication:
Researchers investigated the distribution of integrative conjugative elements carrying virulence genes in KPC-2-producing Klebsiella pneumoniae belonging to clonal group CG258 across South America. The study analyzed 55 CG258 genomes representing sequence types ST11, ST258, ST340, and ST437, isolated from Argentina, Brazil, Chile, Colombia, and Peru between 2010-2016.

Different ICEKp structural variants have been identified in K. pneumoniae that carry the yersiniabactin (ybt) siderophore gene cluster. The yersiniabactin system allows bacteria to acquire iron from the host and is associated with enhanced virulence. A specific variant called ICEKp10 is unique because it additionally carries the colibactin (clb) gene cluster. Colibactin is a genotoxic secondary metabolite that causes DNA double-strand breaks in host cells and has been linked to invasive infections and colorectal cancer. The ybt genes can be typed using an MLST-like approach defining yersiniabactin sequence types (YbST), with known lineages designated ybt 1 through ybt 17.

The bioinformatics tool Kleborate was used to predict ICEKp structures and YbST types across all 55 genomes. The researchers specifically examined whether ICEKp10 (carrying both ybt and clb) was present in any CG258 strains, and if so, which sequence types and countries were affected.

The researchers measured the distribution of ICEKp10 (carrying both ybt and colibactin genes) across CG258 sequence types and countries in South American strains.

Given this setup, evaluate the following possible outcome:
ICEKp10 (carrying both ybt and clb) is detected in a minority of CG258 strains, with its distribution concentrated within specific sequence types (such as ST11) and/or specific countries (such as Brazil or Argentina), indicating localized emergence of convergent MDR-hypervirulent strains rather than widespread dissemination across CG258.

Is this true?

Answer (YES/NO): YES